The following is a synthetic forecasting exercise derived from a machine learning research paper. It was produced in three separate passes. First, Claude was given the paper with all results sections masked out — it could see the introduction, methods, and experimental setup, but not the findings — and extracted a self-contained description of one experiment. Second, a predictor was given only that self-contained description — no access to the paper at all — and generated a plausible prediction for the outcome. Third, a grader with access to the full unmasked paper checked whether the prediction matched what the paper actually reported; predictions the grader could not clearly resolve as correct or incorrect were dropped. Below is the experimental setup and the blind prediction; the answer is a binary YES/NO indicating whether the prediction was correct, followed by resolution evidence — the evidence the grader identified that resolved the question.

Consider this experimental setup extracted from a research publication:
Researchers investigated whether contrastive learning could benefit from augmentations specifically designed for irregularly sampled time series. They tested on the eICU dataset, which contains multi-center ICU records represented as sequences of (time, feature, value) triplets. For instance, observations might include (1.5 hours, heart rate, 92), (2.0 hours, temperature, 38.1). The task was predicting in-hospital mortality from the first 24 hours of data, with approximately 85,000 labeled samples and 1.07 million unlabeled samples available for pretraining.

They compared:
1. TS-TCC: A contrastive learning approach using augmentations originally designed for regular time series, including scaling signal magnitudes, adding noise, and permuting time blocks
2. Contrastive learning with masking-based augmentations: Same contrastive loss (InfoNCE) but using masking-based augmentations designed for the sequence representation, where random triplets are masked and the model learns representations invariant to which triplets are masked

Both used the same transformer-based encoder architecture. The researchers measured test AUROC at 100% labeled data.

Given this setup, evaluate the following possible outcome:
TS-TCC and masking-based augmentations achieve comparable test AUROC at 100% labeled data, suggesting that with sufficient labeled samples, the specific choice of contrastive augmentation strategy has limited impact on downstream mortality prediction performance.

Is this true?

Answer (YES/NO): NO